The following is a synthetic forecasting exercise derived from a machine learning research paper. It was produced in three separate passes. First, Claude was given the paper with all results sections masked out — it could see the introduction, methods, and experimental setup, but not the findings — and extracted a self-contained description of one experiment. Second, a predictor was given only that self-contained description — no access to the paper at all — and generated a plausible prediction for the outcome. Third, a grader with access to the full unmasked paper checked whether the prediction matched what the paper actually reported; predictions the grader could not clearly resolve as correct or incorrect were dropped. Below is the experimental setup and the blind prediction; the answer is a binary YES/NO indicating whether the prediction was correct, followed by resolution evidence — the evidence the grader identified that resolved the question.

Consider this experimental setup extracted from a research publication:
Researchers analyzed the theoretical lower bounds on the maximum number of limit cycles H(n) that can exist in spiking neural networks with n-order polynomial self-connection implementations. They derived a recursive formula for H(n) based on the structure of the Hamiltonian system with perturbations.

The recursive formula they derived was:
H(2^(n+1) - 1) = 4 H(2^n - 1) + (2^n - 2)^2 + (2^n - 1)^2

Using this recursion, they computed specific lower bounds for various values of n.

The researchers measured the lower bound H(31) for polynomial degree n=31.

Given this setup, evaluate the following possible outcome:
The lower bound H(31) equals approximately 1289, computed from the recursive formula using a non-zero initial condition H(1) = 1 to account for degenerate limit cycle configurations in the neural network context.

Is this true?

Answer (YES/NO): NO